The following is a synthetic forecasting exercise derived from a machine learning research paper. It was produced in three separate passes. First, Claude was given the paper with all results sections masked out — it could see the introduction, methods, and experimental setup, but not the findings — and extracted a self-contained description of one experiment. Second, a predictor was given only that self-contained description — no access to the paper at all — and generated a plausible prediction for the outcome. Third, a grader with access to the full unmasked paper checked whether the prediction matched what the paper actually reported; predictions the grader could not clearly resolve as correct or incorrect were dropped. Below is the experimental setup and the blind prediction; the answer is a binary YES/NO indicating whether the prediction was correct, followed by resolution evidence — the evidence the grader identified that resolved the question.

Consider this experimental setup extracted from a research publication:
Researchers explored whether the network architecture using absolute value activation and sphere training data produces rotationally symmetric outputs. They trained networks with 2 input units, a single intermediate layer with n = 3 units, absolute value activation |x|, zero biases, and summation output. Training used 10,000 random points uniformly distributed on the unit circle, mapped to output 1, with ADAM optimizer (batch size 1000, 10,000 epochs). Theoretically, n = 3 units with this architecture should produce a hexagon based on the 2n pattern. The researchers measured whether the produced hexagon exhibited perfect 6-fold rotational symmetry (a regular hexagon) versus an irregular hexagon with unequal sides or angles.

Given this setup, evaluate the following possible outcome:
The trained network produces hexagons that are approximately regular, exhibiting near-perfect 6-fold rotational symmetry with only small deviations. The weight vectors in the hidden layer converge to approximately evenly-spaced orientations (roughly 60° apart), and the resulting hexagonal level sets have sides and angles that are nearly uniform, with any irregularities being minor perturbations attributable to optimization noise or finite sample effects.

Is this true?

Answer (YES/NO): YES